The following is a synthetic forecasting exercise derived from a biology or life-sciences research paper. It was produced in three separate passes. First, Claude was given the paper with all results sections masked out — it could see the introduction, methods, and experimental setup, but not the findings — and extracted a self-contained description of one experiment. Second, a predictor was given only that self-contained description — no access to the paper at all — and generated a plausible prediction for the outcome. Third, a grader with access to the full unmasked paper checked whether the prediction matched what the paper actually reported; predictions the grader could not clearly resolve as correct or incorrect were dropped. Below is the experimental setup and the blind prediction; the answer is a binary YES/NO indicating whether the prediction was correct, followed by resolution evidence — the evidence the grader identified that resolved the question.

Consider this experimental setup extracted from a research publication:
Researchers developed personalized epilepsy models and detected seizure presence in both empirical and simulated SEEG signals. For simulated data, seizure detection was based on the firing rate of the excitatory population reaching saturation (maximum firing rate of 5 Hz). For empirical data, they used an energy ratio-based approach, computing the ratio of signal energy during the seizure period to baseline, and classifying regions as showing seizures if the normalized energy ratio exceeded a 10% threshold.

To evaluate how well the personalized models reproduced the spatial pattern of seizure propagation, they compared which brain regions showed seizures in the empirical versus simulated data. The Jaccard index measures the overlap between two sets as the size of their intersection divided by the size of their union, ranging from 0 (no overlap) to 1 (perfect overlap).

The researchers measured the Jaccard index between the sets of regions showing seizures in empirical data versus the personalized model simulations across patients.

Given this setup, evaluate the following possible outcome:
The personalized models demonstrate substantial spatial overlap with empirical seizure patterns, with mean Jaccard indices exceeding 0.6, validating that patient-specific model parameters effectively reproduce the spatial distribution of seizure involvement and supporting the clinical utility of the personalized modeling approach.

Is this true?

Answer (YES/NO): NO